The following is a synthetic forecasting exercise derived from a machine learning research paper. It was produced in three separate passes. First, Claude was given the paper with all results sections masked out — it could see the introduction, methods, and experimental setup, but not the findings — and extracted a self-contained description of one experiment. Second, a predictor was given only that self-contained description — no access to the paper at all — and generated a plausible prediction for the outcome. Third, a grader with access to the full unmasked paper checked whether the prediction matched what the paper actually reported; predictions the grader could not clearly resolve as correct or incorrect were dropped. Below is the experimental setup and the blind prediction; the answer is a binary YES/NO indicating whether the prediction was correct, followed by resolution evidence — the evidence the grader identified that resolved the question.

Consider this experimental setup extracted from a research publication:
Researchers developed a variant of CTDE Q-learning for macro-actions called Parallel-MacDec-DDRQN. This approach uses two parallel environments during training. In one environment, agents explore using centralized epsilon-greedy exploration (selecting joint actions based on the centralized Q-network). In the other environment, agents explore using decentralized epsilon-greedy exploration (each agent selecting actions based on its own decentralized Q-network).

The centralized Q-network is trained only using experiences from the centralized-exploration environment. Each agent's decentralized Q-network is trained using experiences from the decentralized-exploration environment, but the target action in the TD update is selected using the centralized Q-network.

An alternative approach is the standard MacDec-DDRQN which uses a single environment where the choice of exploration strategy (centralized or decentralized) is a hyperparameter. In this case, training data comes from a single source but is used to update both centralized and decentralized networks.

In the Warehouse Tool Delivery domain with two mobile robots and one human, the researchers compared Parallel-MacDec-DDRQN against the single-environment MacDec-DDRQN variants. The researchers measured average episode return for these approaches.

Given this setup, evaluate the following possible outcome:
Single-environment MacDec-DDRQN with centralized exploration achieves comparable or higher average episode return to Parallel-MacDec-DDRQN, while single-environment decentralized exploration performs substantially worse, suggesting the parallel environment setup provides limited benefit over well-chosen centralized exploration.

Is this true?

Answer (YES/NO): NO